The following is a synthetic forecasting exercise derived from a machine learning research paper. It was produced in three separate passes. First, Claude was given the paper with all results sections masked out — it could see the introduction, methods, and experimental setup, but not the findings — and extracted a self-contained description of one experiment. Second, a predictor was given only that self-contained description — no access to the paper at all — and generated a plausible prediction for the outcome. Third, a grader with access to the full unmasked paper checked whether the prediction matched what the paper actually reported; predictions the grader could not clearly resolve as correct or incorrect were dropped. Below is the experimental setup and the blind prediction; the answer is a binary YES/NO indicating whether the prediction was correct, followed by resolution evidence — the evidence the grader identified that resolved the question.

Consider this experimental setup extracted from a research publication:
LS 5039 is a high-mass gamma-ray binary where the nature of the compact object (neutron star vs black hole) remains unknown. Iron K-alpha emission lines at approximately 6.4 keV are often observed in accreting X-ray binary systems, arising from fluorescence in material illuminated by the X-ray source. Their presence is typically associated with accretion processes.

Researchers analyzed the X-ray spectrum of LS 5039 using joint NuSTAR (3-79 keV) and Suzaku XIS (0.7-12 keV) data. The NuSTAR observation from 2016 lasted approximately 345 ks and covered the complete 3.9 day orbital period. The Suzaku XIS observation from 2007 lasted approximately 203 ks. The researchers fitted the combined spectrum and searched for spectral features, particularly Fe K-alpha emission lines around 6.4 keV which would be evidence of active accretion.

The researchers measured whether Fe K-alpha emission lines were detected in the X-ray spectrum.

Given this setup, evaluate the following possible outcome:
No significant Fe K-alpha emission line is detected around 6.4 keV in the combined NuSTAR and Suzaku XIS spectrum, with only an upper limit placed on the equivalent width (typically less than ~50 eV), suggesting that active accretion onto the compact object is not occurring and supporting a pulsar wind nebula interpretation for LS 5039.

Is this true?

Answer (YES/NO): NO